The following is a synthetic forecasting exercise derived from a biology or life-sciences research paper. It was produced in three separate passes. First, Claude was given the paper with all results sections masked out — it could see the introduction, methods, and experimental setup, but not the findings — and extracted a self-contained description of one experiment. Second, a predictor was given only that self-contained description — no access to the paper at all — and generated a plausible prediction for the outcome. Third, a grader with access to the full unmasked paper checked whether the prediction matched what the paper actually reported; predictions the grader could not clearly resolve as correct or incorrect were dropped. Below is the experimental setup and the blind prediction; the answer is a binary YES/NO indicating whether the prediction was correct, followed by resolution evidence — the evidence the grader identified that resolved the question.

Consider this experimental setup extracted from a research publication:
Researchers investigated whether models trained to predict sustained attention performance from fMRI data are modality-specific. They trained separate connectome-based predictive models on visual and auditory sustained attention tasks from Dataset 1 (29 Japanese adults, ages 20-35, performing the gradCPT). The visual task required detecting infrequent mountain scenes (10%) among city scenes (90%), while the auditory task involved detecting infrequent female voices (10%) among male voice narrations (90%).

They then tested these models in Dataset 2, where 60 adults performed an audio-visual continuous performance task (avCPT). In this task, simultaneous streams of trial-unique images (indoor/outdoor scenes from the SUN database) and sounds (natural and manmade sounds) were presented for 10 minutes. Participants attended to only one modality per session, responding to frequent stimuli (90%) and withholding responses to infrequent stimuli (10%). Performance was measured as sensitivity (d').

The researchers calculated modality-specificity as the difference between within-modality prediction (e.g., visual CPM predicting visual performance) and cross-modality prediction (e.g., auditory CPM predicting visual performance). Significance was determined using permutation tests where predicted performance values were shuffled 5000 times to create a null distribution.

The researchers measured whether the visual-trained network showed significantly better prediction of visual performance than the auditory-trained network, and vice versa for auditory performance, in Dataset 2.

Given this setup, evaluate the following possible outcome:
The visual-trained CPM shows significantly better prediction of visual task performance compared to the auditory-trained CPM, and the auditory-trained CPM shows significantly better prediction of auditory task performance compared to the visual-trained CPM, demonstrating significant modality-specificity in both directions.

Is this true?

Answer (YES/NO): NO